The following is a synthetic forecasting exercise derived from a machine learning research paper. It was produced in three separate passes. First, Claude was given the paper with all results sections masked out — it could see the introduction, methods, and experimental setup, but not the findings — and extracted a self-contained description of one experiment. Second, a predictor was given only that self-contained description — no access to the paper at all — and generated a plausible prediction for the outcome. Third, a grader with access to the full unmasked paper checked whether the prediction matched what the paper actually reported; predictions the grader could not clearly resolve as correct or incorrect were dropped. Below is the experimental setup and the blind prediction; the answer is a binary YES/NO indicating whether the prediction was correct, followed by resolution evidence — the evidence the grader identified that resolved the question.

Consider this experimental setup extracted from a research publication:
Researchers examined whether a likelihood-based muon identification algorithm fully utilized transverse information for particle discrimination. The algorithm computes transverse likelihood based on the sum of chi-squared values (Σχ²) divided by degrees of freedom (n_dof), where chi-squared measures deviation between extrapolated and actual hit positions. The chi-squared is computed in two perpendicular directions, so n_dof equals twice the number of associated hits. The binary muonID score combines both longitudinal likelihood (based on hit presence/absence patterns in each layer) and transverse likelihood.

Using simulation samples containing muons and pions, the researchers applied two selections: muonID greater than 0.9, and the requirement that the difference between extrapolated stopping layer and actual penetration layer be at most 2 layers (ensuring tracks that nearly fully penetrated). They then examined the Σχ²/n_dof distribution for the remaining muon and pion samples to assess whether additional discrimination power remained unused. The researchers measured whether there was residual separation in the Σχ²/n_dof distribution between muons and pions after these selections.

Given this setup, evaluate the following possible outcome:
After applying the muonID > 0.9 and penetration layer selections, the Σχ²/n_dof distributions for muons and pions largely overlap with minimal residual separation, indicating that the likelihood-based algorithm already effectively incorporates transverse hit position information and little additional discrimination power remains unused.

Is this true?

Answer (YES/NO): NO